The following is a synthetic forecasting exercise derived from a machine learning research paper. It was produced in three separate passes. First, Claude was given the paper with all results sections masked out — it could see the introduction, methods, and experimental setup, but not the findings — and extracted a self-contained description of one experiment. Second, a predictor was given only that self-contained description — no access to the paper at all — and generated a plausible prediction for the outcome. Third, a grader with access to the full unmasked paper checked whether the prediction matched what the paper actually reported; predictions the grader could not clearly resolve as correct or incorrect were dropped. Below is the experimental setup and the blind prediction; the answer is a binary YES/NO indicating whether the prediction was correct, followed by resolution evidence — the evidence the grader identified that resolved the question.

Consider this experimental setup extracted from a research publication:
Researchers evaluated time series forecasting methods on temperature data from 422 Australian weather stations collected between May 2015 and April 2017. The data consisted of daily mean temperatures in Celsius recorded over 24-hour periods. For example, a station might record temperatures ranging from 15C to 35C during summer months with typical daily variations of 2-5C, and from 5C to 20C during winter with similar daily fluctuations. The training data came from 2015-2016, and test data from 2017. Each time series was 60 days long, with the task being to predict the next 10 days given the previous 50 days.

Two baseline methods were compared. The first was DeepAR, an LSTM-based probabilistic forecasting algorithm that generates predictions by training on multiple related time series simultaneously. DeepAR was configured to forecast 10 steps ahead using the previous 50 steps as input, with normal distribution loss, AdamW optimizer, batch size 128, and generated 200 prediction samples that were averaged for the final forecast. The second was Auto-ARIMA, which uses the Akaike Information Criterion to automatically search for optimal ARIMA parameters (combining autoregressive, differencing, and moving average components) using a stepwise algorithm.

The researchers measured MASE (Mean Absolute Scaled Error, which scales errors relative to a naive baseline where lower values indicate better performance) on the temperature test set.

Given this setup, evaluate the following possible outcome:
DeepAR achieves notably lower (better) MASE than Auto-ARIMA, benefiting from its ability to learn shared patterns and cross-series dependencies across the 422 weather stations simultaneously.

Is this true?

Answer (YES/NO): NO